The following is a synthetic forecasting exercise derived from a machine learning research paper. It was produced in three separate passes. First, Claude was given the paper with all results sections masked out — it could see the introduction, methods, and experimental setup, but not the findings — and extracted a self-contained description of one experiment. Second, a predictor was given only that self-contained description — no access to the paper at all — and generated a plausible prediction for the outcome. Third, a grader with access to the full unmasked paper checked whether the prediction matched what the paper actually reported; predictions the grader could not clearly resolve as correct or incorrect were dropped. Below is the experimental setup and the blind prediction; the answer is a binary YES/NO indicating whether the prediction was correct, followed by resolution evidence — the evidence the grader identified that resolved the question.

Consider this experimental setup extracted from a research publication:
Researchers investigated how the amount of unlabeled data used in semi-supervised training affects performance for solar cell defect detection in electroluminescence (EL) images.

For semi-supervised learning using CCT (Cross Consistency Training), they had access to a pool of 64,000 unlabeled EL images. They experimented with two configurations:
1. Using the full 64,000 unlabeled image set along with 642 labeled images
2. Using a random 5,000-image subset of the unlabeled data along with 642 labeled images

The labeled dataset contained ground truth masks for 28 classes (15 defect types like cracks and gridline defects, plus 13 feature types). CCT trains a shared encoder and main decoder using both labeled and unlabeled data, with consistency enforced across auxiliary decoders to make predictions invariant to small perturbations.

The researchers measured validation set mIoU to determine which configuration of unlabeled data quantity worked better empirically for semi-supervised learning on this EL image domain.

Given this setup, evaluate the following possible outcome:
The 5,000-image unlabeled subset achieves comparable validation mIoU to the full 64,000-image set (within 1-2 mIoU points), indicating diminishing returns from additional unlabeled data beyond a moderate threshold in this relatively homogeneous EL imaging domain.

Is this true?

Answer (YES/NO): NO